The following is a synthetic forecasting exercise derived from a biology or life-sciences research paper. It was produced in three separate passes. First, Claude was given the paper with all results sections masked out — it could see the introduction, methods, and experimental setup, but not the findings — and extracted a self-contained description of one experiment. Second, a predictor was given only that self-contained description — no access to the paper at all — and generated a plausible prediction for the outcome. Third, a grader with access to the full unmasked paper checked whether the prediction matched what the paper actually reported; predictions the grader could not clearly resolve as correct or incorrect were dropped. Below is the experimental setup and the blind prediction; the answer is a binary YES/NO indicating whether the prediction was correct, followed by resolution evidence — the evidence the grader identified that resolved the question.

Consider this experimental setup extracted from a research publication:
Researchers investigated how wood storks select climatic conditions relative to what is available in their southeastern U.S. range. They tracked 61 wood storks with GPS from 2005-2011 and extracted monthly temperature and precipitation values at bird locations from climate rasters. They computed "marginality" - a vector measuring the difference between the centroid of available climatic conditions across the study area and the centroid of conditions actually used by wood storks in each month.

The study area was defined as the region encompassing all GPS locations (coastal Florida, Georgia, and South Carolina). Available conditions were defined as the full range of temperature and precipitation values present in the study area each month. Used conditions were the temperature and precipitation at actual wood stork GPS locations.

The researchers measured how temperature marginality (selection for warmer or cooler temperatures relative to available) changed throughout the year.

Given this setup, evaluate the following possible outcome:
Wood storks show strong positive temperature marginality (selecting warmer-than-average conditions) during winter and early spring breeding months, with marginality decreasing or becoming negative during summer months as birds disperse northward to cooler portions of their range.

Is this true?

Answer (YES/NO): NO